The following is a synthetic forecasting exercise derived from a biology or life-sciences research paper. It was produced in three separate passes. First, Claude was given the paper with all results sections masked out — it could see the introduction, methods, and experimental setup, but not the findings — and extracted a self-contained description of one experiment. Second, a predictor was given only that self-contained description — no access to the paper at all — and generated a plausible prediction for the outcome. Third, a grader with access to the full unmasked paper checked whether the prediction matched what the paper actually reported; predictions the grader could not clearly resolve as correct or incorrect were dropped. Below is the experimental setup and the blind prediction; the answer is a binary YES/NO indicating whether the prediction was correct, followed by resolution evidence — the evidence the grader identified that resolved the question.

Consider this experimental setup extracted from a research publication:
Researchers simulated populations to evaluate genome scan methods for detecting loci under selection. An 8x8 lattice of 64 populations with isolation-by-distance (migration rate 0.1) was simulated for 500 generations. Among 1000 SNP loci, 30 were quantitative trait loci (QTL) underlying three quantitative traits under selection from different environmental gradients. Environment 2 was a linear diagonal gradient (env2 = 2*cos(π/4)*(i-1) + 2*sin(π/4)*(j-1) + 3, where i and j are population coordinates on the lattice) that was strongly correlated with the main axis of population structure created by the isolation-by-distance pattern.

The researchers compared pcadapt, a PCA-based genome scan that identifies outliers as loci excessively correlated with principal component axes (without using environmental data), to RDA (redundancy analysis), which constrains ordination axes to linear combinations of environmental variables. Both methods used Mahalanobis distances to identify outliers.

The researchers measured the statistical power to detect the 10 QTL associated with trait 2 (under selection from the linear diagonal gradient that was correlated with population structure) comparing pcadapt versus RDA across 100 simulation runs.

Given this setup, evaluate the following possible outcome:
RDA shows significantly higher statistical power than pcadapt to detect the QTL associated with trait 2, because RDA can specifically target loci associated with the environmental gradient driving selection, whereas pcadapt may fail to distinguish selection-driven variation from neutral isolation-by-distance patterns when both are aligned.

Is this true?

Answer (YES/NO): NO